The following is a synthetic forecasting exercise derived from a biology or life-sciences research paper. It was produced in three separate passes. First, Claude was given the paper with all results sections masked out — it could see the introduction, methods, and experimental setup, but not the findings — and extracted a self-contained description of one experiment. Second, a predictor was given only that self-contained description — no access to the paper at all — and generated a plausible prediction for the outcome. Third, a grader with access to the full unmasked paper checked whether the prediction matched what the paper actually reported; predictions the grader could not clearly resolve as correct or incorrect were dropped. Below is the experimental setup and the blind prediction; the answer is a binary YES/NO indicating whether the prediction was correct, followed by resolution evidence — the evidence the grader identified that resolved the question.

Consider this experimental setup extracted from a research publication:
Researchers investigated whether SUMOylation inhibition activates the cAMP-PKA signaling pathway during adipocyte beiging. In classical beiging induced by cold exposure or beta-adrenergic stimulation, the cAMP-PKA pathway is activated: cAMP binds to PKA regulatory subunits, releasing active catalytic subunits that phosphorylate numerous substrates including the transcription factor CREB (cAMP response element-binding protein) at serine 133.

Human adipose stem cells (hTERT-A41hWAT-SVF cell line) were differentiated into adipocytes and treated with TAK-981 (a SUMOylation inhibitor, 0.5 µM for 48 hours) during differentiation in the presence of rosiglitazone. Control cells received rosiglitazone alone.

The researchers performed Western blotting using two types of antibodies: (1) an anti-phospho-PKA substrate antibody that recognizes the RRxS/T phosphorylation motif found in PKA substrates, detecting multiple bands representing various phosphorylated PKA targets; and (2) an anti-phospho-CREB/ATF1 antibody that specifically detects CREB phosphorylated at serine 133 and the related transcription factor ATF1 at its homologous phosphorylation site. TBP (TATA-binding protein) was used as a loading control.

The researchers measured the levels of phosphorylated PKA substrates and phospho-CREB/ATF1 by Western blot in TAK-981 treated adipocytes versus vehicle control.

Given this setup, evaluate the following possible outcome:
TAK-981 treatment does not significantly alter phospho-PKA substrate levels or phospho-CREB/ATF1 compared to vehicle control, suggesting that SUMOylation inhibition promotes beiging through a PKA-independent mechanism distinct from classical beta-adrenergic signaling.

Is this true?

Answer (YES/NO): NO